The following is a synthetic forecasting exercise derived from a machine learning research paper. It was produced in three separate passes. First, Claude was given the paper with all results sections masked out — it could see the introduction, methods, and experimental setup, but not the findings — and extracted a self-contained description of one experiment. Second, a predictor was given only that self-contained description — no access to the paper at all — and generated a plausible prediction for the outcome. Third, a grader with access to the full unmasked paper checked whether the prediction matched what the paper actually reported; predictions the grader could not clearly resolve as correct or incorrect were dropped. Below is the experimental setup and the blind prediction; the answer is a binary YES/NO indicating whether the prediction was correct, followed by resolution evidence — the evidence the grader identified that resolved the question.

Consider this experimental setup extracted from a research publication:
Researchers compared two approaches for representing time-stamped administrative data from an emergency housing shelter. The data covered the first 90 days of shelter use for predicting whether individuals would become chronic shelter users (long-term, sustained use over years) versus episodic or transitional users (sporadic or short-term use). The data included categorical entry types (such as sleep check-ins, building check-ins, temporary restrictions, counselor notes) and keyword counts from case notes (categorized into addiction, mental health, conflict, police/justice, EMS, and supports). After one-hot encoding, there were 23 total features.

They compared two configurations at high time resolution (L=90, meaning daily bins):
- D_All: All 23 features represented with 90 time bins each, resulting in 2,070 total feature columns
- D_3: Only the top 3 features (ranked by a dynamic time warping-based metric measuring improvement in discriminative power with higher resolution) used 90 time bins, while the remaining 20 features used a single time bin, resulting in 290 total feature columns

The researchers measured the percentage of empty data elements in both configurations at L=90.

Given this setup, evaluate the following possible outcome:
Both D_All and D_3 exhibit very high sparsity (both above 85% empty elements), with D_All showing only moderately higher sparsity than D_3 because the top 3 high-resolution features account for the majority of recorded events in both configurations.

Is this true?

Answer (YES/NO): NO